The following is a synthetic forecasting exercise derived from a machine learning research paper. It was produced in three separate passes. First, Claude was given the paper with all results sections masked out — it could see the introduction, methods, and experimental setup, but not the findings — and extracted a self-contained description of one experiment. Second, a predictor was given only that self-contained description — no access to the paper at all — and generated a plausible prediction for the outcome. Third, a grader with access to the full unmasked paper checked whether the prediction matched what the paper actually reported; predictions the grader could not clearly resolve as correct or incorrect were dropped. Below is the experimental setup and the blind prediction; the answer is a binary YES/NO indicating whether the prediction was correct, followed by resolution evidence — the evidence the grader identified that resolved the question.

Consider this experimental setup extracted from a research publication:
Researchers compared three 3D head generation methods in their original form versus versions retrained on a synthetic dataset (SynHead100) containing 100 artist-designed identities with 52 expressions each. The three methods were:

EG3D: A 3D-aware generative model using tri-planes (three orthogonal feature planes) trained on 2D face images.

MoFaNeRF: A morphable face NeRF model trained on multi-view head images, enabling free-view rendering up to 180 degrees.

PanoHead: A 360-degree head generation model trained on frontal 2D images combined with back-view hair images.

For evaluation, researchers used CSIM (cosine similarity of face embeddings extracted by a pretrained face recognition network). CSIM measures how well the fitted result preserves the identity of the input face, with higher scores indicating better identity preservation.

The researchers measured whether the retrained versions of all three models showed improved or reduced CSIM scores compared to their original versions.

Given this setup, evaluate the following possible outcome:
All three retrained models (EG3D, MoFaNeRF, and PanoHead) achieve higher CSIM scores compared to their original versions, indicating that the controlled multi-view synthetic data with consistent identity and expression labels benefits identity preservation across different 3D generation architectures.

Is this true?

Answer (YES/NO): NO